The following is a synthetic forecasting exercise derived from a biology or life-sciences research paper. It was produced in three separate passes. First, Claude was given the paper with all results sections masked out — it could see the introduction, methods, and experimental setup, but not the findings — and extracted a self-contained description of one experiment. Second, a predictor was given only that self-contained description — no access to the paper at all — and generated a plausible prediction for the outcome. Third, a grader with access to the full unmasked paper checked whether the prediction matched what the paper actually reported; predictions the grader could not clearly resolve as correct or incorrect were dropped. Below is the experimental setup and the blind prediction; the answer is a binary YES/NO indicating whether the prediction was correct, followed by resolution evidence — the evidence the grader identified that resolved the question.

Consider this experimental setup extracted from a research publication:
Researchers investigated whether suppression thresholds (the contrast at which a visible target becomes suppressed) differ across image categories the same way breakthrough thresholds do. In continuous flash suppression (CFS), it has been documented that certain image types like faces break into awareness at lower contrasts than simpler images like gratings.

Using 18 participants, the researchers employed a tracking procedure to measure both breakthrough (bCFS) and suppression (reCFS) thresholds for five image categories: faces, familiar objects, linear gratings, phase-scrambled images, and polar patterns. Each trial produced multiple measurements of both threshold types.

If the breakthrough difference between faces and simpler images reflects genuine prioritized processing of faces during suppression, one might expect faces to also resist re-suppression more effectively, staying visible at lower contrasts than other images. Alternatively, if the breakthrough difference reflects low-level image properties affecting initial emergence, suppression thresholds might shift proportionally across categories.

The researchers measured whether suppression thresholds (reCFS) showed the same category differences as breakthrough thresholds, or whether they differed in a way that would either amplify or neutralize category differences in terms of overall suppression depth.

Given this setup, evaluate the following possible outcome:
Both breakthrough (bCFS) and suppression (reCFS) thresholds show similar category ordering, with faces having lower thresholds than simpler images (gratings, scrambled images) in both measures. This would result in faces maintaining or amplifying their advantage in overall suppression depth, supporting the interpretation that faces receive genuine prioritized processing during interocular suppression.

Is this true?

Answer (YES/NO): NO